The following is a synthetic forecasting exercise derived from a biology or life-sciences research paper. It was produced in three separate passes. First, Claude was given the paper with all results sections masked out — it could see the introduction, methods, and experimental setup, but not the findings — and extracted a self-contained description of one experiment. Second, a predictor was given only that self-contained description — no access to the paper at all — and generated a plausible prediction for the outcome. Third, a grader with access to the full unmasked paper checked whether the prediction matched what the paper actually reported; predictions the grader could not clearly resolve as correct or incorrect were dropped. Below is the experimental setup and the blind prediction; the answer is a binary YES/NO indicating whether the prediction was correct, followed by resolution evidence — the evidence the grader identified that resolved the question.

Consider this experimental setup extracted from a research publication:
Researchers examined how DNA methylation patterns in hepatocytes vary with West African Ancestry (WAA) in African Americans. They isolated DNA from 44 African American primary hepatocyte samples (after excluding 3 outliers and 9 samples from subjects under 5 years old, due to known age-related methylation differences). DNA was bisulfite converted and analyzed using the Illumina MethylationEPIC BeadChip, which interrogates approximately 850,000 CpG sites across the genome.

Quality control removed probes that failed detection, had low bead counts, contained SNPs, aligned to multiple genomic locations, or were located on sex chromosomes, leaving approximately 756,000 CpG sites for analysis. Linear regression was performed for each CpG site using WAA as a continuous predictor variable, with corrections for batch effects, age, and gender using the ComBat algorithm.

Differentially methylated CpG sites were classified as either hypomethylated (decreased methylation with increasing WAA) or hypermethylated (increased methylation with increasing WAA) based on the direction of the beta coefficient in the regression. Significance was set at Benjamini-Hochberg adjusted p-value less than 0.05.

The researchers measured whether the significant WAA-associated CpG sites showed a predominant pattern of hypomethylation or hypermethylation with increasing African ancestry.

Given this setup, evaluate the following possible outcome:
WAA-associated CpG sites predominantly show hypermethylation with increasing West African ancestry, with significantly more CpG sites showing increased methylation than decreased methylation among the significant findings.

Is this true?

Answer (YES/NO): YES